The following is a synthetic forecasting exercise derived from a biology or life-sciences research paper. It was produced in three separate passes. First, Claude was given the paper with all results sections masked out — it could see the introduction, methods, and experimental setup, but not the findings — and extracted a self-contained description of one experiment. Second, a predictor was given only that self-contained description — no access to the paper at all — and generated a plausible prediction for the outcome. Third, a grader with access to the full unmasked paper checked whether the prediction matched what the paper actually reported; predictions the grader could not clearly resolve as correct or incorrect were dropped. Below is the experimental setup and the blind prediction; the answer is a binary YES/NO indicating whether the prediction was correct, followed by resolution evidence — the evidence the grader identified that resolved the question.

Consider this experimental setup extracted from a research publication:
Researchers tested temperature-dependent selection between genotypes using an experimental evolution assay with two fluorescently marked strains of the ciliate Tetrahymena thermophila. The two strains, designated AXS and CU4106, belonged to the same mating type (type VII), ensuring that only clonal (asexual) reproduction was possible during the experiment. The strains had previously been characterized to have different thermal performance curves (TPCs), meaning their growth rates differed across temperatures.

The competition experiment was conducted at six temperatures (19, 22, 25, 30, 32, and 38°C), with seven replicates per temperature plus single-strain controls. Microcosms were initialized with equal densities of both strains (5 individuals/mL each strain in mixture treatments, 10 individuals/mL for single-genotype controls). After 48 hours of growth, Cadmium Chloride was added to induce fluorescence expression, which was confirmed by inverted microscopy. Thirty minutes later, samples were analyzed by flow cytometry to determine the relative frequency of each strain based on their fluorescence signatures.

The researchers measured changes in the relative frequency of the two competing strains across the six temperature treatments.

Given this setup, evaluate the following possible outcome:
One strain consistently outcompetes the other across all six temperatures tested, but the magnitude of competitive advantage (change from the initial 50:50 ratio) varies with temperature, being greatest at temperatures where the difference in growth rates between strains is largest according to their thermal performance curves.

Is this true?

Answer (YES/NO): NO